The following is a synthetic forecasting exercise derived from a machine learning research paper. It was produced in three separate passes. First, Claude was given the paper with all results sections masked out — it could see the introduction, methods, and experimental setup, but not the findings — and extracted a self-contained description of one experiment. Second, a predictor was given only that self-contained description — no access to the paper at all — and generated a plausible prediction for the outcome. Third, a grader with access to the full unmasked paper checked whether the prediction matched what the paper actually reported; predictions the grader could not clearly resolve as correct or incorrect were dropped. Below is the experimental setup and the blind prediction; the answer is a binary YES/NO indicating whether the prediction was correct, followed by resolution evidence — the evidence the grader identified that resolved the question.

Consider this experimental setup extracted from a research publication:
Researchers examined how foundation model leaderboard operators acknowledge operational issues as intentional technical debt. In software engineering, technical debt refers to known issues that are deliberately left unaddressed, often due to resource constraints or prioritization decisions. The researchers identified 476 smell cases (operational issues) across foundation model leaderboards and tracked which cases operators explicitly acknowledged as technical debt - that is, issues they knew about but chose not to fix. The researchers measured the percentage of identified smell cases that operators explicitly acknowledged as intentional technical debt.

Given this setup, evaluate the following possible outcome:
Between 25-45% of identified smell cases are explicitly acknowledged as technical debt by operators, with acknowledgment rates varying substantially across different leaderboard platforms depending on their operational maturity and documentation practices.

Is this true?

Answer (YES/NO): NO